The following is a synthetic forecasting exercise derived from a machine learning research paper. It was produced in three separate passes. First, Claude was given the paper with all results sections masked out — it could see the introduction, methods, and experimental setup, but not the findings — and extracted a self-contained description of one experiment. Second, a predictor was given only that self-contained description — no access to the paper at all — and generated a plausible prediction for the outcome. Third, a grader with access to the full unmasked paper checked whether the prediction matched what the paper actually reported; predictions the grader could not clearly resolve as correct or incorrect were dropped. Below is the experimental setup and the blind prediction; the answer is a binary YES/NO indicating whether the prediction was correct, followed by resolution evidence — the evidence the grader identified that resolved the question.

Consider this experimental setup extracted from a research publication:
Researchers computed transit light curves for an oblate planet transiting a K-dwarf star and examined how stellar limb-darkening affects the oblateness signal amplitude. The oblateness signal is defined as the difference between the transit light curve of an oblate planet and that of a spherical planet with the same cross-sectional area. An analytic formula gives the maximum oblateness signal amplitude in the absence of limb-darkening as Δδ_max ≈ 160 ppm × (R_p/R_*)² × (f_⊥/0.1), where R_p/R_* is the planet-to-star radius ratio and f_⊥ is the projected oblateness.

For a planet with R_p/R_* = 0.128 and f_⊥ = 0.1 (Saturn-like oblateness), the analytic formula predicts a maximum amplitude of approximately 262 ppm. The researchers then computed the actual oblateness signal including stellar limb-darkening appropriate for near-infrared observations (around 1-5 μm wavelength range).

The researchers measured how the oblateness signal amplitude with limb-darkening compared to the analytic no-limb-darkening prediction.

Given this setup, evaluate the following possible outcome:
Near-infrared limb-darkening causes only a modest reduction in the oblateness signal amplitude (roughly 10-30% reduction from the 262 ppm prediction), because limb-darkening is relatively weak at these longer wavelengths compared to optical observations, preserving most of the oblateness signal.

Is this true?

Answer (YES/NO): YES